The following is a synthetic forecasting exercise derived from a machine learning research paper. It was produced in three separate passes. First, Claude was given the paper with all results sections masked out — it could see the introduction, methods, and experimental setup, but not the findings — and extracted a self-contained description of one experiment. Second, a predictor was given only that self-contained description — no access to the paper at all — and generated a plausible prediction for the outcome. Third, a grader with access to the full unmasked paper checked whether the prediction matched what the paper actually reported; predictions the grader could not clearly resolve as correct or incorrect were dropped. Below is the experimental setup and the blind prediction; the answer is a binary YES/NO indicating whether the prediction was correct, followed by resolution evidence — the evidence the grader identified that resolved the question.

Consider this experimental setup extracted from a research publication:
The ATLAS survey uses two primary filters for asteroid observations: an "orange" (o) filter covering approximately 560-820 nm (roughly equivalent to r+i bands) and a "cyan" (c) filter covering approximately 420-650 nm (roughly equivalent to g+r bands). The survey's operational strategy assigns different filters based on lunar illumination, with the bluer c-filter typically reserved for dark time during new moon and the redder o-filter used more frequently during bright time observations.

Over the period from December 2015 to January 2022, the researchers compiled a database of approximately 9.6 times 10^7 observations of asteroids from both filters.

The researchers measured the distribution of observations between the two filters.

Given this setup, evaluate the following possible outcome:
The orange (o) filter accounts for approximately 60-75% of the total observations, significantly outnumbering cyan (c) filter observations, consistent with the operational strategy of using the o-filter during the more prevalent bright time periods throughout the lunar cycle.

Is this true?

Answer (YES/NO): YES